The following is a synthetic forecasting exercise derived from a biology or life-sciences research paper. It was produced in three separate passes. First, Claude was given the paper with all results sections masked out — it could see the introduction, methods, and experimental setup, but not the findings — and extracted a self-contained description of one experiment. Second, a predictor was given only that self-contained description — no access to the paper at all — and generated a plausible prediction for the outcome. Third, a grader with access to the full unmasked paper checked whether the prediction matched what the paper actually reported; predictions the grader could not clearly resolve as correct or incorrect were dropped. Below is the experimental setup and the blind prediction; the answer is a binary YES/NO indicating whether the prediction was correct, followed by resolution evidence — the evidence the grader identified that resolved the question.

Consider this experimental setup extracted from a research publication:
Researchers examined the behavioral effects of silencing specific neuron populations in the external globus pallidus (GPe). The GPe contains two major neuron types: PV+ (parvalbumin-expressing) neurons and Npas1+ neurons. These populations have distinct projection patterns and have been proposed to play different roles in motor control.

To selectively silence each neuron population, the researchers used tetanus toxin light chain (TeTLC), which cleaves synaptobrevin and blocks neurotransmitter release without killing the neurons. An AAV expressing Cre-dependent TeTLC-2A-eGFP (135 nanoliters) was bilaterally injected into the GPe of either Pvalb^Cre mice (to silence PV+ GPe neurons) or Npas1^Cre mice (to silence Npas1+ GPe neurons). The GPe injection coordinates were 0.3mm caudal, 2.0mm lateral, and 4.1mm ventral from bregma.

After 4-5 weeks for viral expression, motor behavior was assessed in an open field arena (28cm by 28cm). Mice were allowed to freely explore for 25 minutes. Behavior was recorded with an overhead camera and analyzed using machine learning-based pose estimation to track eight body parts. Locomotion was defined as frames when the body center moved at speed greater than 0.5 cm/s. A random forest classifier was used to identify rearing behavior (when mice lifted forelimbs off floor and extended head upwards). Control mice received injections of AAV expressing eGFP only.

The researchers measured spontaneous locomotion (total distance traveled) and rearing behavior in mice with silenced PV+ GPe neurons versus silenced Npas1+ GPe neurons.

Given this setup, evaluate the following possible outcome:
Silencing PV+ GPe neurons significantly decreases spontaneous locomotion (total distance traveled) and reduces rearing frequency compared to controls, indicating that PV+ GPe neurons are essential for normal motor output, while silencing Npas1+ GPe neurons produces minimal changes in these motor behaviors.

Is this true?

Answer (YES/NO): NO